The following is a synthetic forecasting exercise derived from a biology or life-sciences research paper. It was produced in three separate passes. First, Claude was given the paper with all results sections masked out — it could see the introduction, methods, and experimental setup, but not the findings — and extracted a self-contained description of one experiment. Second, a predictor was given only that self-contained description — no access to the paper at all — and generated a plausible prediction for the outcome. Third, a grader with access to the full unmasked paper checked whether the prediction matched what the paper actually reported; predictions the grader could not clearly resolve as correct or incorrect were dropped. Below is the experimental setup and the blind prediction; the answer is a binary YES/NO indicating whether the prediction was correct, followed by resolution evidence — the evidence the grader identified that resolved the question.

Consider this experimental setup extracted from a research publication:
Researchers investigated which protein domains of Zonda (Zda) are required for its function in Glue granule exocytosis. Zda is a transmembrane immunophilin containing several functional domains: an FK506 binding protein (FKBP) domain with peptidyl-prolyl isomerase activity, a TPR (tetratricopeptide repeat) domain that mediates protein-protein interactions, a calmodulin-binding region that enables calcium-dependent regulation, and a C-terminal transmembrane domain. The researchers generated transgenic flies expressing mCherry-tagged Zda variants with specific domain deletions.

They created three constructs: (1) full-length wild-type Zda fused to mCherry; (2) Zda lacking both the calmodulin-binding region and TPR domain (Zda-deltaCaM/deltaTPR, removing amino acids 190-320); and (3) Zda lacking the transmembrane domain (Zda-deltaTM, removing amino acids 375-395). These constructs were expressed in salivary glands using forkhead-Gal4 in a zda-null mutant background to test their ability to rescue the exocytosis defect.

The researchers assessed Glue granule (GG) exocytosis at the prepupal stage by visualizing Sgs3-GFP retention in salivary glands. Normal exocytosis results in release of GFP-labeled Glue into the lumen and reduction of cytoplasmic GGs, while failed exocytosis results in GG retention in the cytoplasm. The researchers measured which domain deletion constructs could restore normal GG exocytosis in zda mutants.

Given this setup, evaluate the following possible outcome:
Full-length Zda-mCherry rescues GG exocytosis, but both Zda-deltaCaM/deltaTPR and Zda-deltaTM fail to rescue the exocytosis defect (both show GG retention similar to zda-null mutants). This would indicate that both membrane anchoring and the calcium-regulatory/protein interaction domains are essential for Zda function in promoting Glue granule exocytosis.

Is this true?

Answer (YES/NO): YES